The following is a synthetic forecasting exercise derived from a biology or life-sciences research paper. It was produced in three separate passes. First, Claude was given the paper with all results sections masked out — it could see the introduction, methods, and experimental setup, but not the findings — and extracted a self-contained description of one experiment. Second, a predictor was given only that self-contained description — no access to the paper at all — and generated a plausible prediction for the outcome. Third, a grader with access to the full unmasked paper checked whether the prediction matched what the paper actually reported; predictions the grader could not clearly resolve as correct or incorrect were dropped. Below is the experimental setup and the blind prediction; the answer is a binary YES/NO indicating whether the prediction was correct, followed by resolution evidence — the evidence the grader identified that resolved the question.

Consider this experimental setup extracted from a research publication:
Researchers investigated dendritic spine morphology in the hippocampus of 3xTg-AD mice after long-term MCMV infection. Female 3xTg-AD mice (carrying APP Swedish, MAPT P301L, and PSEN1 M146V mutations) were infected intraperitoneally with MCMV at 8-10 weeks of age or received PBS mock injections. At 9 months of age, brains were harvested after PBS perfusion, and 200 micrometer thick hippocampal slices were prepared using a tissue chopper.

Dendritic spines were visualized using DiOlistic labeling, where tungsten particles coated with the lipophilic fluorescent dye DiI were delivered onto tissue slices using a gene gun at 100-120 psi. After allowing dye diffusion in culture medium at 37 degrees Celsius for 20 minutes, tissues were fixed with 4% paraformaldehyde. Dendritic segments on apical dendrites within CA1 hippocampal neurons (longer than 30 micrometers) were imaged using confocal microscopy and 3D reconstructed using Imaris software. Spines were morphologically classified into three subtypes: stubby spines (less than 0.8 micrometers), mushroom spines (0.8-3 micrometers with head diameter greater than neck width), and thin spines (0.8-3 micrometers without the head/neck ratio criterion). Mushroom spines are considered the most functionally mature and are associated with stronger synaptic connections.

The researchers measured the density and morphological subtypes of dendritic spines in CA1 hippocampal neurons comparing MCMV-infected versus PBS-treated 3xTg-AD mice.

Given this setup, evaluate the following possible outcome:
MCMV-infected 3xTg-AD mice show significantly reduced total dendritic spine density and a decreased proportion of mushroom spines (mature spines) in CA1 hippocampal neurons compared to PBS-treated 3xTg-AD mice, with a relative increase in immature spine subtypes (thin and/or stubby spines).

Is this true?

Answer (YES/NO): NO